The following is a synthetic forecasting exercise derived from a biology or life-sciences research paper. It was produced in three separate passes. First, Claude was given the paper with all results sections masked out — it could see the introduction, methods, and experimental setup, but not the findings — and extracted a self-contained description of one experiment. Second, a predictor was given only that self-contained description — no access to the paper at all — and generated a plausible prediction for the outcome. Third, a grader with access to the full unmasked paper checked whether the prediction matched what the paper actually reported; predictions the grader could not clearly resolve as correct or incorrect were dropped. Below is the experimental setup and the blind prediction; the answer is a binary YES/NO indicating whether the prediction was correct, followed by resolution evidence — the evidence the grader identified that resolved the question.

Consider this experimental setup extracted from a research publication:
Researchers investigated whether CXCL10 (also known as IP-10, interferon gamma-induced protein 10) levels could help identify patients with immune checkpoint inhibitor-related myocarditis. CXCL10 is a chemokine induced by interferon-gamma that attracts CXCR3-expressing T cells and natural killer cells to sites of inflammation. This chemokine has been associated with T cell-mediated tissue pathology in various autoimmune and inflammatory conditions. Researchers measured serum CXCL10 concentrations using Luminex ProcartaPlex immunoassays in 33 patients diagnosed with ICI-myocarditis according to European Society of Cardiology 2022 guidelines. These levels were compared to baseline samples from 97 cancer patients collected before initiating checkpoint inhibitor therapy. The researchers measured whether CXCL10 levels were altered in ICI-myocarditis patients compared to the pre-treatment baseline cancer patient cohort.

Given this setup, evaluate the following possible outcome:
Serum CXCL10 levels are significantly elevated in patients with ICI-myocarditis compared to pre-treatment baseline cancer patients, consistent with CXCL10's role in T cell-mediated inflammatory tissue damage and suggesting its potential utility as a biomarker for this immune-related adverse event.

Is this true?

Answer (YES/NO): YES